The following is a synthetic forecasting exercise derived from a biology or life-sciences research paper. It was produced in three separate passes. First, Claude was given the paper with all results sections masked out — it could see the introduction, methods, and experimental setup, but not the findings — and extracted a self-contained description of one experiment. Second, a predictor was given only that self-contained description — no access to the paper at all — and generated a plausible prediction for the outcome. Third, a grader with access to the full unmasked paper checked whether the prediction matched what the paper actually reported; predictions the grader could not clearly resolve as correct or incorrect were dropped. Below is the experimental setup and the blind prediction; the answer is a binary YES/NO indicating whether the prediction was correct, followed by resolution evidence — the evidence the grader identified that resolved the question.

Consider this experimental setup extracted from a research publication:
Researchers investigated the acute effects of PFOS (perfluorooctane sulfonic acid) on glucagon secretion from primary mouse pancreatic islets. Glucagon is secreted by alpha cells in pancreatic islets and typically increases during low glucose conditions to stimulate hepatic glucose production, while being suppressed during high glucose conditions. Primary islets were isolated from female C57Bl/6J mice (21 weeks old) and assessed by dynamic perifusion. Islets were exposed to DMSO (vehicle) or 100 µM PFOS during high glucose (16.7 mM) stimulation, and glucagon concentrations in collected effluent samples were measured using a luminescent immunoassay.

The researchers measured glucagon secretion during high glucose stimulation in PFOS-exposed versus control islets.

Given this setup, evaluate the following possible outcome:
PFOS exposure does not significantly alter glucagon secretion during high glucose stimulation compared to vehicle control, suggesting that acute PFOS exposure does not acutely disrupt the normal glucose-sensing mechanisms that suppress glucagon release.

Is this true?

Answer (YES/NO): YES